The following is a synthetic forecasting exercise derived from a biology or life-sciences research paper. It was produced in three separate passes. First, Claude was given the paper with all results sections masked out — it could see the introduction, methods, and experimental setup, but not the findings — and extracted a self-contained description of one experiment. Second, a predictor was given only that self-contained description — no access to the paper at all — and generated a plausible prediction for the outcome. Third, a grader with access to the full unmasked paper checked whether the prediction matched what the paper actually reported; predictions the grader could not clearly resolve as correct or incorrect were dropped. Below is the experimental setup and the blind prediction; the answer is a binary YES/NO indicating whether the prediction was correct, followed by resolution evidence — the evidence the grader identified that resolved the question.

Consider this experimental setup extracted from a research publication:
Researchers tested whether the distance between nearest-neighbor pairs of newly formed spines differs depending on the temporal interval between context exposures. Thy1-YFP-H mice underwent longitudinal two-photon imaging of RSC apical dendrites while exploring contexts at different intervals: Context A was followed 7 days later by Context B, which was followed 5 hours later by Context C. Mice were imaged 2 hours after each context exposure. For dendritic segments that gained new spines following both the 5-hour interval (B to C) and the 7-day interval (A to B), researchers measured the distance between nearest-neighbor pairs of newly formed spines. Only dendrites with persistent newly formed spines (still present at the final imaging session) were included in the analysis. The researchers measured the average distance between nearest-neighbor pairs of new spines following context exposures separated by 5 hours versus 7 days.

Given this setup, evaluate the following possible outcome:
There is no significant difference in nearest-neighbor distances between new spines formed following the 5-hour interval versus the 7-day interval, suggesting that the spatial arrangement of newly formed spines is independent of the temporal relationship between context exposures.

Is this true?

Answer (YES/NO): NO